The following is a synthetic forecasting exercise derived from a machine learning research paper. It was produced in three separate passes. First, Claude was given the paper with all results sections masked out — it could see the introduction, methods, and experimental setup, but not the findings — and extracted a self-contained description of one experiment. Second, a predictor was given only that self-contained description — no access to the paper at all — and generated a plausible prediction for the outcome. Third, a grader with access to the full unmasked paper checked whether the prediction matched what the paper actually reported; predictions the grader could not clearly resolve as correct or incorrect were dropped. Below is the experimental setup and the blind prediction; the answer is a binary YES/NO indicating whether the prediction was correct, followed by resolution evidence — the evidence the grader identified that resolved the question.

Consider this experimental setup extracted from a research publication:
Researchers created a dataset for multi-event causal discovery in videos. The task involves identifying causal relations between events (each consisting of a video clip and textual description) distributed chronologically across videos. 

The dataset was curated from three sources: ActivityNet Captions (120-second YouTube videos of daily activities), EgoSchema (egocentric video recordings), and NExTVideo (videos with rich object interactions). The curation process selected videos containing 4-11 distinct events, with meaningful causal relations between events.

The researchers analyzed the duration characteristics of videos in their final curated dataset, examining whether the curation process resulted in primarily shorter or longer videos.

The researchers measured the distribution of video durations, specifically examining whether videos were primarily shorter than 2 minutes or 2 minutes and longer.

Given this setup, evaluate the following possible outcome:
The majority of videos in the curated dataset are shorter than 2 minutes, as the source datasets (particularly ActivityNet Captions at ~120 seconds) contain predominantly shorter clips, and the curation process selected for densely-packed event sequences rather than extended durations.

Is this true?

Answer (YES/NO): NO